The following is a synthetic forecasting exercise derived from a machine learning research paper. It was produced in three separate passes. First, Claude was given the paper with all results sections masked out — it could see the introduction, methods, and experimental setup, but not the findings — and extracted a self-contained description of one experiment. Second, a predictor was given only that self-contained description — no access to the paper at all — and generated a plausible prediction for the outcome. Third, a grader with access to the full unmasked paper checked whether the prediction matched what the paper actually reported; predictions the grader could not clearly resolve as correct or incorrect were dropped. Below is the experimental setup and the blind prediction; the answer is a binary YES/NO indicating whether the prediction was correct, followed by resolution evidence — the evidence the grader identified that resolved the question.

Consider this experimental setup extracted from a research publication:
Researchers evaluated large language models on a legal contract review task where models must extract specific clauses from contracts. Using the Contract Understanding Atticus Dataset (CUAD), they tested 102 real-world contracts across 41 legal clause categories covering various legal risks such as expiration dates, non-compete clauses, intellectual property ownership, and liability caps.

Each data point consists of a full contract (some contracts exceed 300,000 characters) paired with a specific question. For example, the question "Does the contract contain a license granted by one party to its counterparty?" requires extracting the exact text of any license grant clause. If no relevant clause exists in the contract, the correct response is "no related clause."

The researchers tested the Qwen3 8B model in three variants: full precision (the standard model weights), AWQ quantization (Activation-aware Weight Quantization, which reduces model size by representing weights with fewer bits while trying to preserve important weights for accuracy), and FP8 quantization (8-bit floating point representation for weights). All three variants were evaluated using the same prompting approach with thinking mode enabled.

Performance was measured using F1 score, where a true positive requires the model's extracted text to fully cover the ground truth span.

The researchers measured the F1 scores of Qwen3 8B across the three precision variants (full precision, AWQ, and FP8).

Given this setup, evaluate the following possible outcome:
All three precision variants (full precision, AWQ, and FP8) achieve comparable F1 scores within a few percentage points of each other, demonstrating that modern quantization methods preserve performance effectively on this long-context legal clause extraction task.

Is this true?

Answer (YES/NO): NO